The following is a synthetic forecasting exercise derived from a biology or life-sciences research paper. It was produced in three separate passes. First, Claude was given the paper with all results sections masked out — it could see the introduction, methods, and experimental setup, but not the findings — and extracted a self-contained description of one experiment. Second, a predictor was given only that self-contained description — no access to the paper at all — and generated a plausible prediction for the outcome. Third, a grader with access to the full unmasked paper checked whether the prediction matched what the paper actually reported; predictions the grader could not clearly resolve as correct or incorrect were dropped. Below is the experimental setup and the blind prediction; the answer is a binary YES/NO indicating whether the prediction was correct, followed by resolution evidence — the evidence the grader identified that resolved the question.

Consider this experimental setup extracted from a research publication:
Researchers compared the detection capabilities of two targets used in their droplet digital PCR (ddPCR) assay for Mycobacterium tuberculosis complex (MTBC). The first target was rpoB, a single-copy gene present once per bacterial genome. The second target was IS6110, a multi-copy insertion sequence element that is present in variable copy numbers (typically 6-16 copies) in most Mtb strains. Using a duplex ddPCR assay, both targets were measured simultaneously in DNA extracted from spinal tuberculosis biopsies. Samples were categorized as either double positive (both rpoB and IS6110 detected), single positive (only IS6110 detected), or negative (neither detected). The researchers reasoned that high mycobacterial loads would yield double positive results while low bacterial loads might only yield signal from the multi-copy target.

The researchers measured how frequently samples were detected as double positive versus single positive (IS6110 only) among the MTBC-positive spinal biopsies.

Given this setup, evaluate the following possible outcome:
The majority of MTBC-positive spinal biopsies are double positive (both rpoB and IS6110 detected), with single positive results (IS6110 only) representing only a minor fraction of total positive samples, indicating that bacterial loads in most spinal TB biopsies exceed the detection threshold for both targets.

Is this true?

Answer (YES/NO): NO